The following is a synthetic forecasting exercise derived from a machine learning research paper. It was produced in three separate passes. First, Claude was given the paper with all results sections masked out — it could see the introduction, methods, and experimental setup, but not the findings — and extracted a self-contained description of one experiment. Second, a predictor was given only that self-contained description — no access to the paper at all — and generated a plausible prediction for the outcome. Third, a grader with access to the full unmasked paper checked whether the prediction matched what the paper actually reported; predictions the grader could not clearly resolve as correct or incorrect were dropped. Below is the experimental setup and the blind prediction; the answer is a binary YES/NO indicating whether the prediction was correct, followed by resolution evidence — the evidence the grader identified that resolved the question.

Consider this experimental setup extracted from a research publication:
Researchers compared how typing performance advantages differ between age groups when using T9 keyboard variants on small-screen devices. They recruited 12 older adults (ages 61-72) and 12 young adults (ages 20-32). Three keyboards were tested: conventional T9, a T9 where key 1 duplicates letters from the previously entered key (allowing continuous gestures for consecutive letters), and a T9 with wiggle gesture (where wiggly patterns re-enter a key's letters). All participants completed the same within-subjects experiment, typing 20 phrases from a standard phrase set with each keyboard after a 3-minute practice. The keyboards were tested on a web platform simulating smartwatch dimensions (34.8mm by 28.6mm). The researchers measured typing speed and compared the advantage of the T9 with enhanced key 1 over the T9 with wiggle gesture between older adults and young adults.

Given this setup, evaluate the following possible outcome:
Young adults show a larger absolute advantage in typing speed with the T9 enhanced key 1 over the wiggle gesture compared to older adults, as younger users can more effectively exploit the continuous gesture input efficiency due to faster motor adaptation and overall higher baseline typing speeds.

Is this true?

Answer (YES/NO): YES